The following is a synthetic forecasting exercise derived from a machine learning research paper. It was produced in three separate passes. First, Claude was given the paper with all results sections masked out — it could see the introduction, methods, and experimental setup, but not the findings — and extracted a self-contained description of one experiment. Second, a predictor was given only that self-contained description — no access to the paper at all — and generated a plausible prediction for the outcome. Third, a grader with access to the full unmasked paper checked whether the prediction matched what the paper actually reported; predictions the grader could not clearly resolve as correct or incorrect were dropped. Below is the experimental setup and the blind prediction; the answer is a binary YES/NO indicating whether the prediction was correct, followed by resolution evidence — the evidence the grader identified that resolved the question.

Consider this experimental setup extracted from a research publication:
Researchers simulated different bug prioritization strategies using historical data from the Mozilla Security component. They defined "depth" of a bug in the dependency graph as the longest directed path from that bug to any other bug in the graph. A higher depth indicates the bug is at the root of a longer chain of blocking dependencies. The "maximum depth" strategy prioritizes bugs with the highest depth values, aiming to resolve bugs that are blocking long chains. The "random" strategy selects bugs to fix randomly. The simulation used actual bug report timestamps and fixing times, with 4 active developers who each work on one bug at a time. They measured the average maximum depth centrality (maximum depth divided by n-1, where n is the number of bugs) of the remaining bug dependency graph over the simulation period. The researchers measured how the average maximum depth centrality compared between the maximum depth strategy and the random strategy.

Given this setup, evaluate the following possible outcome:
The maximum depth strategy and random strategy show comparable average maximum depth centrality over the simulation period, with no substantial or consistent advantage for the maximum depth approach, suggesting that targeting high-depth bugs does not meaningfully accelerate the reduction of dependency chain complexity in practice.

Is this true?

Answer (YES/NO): NO